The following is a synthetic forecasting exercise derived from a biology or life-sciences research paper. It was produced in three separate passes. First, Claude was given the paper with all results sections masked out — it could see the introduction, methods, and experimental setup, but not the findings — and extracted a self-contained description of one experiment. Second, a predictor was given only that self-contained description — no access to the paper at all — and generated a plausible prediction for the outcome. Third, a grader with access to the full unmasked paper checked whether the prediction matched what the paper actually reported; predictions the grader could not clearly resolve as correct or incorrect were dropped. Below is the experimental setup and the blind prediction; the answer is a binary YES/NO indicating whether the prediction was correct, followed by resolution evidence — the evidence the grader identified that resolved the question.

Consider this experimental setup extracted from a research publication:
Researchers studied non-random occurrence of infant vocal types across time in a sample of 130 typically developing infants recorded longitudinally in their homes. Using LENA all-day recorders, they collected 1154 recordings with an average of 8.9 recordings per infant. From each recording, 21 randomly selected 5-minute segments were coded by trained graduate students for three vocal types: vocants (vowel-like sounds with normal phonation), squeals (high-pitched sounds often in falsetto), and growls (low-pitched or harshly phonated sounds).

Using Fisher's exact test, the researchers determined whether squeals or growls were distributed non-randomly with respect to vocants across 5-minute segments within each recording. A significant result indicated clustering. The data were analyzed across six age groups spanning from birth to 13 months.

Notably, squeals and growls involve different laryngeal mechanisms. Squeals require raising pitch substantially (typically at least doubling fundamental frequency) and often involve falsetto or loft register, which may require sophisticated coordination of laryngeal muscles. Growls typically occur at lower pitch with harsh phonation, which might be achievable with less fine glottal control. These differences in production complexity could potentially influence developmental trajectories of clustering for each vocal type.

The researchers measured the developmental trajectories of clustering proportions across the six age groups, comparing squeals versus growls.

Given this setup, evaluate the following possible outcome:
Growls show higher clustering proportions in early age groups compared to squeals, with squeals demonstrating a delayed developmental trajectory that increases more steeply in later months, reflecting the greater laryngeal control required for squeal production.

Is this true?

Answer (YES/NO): NO